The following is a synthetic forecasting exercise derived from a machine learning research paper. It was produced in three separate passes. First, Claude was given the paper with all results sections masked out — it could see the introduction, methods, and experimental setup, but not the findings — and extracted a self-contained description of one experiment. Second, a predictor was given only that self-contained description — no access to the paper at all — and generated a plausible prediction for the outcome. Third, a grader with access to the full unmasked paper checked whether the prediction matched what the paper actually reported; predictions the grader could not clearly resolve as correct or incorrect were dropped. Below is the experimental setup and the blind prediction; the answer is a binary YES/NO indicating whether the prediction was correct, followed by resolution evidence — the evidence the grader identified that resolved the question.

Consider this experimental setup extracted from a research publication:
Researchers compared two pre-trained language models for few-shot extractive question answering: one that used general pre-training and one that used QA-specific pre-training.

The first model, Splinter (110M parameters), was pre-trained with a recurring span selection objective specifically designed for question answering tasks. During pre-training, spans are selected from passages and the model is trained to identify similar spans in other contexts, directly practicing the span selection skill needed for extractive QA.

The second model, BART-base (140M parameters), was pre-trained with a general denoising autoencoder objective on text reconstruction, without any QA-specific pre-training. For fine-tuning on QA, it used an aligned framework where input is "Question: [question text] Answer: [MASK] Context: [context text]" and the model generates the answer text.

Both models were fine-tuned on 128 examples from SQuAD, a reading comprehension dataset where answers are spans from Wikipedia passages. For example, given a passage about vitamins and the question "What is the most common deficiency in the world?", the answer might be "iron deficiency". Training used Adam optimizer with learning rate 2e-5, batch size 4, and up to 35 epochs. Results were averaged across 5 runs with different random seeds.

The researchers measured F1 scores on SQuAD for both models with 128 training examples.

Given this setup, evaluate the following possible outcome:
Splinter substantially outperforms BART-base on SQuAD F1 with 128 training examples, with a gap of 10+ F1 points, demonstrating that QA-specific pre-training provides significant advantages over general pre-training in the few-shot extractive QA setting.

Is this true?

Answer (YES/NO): NO